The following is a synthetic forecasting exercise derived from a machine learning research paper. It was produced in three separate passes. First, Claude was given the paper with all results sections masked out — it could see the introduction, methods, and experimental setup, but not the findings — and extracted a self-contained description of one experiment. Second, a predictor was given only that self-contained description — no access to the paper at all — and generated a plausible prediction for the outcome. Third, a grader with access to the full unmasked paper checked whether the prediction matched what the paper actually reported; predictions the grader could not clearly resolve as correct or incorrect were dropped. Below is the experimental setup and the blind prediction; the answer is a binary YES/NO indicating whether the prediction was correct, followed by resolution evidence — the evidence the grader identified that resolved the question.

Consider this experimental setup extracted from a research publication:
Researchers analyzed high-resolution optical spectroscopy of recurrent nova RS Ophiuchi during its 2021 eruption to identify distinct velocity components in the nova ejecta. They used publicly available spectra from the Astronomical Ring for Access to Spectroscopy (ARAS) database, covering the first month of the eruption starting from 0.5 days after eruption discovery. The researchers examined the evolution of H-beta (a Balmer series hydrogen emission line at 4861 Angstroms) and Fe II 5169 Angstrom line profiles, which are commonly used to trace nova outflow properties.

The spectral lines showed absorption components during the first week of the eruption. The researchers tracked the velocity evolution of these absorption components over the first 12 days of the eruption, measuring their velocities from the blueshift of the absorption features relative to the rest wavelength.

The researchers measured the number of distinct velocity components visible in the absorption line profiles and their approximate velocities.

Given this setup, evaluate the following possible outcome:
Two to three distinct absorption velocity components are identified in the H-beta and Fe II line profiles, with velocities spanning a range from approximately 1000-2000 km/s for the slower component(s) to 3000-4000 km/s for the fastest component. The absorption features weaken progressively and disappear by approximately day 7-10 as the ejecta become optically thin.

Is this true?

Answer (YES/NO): NO